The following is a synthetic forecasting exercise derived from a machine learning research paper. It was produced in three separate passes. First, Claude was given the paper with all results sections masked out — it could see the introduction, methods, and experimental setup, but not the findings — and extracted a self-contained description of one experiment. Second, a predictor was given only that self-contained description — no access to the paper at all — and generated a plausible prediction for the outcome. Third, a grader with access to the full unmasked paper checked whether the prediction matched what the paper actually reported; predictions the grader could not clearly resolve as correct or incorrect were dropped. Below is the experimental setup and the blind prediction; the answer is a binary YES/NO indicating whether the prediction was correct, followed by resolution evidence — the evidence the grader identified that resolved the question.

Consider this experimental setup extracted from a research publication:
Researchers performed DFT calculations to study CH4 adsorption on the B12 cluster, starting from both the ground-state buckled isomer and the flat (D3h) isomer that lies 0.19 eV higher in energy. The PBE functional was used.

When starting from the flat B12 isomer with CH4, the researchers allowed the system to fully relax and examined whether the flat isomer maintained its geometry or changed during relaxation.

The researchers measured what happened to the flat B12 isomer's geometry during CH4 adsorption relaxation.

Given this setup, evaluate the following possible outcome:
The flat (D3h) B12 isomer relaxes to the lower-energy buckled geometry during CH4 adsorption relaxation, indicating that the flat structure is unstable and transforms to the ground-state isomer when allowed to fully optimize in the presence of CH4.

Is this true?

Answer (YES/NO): YES